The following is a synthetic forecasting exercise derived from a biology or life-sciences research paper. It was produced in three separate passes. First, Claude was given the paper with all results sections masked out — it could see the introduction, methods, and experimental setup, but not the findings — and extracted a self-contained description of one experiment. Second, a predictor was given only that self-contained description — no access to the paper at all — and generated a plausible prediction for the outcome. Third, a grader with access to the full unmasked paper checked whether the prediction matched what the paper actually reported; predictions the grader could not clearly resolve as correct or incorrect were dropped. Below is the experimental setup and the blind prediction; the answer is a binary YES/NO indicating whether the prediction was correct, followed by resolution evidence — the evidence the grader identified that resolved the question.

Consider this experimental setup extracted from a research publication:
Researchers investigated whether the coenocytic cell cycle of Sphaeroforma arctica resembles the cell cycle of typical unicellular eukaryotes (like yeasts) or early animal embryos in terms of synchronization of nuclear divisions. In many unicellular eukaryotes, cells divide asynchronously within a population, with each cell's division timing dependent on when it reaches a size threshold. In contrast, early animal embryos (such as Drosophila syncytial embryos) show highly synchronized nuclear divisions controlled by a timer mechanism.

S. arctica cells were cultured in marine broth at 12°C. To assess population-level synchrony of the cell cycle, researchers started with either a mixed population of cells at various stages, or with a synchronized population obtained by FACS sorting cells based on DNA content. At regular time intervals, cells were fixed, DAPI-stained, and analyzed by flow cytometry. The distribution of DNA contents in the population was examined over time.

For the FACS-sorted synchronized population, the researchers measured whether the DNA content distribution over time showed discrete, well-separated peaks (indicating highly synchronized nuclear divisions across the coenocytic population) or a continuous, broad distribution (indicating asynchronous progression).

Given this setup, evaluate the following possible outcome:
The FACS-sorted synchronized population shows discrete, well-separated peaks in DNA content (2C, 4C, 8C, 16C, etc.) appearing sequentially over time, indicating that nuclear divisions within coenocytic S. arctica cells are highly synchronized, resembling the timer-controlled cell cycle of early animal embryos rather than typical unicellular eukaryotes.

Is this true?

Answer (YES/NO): YES